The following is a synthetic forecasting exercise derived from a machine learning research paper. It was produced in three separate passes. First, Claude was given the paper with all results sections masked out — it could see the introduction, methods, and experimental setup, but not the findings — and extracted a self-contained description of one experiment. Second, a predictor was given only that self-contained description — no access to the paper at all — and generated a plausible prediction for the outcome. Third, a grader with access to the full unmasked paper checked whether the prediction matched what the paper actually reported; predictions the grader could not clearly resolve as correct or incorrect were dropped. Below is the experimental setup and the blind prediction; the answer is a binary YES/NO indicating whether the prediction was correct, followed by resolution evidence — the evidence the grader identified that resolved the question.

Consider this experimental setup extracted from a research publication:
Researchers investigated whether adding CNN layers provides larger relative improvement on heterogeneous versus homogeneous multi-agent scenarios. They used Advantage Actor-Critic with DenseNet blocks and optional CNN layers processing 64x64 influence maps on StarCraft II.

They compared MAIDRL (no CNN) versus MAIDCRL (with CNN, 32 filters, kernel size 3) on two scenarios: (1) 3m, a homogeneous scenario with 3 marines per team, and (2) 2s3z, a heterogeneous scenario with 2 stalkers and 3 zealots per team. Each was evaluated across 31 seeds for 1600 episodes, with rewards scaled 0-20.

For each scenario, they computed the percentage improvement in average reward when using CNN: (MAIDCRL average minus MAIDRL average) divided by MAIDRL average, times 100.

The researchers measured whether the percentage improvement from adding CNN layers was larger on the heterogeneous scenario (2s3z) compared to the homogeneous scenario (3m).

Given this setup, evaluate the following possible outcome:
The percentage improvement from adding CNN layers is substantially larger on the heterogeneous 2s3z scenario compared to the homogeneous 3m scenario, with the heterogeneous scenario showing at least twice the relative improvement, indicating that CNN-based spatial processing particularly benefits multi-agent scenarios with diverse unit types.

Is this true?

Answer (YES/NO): NO